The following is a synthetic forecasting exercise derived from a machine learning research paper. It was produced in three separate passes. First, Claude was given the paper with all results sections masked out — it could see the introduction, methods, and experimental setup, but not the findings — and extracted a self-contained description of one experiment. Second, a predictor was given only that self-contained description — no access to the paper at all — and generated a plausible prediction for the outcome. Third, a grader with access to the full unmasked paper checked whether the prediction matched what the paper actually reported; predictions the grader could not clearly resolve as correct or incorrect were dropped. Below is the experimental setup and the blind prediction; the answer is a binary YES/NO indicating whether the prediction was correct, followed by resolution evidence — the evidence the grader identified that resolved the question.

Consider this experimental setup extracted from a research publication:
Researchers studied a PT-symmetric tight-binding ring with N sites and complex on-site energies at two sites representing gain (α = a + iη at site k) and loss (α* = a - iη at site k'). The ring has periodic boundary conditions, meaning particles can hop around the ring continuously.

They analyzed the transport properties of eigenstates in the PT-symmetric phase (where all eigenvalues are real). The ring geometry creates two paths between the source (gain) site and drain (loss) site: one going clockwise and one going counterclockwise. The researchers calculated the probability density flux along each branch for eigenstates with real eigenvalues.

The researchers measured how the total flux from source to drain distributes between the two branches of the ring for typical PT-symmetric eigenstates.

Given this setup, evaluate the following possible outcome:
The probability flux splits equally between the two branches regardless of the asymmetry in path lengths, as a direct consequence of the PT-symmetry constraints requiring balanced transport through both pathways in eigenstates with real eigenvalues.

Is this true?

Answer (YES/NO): NO